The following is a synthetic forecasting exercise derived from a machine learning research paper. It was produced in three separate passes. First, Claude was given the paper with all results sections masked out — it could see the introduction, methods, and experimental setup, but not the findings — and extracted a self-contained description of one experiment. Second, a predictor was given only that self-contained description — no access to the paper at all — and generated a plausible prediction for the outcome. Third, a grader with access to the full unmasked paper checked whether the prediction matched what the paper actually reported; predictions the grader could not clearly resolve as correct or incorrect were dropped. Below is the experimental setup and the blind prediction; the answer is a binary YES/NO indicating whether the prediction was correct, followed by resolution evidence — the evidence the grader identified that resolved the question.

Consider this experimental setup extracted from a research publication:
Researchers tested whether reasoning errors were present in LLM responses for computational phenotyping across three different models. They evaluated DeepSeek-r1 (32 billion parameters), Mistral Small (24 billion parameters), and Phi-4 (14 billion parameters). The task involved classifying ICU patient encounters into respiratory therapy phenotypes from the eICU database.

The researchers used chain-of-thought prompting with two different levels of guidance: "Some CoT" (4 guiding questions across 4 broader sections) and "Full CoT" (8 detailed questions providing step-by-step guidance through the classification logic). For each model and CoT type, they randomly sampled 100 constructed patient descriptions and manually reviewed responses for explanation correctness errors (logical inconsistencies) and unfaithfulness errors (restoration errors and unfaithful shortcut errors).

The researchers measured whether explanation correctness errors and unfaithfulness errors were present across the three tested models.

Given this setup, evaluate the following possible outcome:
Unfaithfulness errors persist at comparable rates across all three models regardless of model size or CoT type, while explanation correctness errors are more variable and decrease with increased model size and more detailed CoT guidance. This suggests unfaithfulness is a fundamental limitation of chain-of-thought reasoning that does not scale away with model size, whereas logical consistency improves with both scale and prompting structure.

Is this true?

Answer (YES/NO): NO